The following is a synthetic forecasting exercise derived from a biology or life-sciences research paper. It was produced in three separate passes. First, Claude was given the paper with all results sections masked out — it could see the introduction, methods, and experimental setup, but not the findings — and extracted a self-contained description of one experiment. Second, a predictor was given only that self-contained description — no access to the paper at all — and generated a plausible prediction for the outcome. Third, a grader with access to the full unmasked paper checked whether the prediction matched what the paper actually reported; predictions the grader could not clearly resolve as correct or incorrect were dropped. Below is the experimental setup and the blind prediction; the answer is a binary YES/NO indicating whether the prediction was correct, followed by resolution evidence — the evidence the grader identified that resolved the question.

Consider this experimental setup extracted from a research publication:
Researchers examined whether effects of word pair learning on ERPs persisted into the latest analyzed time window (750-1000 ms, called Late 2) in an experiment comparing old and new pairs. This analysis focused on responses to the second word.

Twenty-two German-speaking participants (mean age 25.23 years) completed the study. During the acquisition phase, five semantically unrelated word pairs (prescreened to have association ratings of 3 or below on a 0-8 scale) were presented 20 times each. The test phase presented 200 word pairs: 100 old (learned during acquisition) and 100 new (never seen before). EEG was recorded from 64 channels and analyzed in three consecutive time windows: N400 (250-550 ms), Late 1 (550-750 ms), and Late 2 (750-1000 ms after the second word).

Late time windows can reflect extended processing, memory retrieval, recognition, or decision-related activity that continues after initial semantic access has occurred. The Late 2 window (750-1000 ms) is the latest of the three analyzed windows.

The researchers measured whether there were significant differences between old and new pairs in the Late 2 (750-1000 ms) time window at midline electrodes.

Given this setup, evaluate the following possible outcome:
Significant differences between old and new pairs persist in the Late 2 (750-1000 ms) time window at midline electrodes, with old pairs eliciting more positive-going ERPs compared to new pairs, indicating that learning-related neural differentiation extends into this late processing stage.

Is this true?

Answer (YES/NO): YES